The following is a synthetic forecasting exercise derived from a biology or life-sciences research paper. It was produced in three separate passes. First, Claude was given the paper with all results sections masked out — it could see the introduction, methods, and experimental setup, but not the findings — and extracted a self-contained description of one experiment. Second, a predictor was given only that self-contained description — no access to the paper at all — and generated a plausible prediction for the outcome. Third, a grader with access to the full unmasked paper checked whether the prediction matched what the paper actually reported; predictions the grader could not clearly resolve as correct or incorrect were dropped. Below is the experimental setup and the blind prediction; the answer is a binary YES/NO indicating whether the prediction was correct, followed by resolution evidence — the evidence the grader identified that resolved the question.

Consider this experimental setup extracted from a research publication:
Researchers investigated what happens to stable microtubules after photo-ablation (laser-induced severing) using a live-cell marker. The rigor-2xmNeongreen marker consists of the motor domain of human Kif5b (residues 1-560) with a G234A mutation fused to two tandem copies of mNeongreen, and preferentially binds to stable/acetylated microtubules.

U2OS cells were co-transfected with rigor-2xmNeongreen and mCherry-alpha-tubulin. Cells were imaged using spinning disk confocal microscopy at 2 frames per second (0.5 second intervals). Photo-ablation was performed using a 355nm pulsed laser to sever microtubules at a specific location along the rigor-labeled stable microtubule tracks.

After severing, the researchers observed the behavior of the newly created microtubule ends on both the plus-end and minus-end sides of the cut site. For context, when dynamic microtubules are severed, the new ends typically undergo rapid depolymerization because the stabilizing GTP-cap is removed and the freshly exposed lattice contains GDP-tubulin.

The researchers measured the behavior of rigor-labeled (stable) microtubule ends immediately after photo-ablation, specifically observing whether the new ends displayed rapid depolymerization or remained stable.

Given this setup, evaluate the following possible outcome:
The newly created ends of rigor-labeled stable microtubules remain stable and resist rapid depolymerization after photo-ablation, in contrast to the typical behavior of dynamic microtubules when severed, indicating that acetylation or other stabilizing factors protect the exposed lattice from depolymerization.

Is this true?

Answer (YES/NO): YES